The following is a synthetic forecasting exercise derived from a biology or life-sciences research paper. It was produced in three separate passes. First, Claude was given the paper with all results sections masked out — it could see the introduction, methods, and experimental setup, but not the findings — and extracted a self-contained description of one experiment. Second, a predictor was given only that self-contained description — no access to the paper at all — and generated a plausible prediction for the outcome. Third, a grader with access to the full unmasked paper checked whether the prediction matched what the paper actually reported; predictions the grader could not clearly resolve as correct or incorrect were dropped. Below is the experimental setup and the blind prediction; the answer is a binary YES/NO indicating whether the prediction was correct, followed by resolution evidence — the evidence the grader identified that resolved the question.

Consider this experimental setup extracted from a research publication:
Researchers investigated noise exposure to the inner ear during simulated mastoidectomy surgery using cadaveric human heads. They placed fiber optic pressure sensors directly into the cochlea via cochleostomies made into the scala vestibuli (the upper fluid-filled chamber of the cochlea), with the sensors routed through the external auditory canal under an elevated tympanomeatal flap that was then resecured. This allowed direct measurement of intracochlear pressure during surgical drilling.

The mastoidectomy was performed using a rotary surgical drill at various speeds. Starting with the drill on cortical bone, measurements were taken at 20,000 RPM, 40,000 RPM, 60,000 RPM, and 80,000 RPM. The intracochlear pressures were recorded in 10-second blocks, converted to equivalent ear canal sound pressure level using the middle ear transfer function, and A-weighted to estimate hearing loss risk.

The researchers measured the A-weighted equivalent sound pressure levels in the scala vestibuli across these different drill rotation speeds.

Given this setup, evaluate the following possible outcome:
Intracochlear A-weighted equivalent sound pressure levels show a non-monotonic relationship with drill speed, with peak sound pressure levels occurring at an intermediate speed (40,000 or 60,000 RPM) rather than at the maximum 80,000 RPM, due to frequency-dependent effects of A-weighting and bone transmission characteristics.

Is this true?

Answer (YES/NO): NO